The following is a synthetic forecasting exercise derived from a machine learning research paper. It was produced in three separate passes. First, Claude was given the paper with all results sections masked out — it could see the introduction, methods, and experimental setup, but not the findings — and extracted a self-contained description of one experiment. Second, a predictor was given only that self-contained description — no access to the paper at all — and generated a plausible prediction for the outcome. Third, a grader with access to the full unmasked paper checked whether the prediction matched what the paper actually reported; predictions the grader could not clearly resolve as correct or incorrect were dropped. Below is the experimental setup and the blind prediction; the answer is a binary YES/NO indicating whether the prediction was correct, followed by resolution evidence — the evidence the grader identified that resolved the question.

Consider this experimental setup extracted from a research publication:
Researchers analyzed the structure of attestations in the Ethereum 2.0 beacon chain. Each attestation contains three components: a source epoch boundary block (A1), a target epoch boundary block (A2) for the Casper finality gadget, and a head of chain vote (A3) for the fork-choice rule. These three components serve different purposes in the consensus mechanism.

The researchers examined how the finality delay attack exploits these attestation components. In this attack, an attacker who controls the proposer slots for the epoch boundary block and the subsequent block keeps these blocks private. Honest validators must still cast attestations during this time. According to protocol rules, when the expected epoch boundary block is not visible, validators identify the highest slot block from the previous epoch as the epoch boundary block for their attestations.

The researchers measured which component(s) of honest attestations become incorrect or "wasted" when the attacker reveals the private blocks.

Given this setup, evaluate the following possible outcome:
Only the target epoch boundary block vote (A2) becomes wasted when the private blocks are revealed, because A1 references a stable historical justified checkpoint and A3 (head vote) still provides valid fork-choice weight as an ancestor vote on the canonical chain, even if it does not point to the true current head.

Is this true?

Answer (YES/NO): YES